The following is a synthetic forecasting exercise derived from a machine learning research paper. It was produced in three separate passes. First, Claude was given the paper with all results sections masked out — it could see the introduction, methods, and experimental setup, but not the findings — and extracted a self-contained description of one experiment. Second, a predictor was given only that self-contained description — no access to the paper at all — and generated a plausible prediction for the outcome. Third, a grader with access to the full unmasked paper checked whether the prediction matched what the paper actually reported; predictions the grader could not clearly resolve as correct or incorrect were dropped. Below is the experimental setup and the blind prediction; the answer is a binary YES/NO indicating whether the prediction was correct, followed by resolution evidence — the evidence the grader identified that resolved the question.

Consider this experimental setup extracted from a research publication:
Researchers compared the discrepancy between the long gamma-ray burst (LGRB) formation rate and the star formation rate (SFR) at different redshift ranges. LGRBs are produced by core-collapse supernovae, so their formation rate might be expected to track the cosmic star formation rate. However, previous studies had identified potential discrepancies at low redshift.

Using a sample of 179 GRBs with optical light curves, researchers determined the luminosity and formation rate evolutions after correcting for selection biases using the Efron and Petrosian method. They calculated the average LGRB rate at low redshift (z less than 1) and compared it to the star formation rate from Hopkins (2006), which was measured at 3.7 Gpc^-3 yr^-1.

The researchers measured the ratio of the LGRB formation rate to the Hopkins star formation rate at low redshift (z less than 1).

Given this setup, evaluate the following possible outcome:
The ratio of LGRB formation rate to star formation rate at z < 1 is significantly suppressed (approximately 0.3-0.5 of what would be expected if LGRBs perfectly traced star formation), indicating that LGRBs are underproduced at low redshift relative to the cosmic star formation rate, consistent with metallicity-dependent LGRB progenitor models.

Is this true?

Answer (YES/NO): NO